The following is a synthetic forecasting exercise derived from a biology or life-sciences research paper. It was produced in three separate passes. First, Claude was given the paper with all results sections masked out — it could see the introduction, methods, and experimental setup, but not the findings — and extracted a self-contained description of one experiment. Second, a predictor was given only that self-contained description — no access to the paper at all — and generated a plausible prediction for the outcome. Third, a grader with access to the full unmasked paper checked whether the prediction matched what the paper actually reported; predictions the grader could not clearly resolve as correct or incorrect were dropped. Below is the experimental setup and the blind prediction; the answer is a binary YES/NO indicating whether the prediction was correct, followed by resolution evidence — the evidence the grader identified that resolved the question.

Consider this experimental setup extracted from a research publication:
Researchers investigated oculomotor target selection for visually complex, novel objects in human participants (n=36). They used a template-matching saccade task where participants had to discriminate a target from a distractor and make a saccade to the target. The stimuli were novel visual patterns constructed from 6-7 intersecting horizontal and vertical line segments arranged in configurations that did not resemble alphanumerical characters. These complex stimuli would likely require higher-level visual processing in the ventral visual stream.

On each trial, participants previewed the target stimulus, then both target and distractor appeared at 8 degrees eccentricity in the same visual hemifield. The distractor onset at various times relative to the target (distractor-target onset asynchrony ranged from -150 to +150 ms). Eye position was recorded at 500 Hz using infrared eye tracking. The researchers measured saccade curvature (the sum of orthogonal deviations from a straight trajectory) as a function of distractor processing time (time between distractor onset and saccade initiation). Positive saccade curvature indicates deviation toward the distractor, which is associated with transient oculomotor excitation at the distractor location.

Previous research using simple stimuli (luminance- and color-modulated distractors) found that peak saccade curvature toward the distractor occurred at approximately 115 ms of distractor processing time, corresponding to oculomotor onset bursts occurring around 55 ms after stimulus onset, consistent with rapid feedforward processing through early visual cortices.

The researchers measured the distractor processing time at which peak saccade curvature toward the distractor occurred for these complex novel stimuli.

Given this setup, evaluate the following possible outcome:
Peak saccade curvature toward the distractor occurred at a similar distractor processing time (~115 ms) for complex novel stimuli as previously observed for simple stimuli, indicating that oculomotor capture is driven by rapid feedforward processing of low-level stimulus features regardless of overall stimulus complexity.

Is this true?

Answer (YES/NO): NO